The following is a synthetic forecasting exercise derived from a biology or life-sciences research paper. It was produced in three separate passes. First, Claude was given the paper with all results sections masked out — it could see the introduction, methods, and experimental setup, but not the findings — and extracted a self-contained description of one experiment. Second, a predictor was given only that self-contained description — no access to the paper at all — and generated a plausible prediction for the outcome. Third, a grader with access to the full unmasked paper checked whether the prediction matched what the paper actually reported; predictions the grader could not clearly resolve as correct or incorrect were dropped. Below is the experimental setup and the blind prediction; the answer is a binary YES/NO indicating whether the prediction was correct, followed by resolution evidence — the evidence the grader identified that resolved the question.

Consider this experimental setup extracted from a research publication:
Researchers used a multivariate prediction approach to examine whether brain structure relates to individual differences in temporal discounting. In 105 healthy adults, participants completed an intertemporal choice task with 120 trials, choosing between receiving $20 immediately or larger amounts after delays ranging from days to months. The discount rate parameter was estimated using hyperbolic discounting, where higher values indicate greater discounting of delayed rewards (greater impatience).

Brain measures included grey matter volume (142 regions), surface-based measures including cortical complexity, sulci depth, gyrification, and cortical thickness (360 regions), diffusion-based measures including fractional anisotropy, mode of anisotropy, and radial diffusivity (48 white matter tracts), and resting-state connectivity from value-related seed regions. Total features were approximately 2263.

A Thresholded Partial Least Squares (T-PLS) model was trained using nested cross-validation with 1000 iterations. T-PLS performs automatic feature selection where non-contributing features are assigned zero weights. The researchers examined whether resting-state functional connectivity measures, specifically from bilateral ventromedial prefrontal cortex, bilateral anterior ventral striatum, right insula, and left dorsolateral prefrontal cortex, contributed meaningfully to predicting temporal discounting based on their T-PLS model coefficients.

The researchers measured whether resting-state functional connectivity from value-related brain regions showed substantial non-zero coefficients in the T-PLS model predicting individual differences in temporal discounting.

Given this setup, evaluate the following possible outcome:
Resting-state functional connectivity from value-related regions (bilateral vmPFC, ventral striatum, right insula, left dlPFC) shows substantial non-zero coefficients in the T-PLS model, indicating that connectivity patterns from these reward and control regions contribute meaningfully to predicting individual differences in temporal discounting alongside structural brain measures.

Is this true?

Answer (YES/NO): NO